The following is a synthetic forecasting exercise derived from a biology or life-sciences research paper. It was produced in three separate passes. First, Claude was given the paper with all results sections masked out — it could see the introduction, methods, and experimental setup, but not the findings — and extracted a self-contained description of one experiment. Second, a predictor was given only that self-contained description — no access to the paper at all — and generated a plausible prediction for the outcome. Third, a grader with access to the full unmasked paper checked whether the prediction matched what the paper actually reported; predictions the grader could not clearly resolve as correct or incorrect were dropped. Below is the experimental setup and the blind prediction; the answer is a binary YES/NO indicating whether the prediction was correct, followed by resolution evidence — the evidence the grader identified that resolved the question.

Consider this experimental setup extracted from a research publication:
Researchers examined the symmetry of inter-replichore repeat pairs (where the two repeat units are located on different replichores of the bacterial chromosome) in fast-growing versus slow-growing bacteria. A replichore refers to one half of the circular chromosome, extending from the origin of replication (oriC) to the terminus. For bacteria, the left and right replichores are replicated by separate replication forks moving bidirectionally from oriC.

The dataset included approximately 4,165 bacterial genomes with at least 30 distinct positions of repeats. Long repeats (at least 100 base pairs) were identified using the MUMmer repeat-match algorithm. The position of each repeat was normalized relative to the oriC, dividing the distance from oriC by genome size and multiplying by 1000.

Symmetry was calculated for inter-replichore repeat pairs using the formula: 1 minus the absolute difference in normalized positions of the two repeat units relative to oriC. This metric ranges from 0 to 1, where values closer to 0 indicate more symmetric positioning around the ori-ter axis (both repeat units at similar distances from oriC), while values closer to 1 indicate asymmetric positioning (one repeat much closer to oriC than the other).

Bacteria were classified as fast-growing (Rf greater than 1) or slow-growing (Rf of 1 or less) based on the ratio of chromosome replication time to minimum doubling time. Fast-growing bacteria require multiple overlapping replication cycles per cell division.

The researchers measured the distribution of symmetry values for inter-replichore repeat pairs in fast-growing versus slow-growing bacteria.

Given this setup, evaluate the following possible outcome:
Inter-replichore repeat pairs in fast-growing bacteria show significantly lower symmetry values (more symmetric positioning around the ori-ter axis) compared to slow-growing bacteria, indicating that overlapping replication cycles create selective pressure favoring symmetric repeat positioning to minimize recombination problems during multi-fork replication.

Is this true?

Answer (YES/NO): YES